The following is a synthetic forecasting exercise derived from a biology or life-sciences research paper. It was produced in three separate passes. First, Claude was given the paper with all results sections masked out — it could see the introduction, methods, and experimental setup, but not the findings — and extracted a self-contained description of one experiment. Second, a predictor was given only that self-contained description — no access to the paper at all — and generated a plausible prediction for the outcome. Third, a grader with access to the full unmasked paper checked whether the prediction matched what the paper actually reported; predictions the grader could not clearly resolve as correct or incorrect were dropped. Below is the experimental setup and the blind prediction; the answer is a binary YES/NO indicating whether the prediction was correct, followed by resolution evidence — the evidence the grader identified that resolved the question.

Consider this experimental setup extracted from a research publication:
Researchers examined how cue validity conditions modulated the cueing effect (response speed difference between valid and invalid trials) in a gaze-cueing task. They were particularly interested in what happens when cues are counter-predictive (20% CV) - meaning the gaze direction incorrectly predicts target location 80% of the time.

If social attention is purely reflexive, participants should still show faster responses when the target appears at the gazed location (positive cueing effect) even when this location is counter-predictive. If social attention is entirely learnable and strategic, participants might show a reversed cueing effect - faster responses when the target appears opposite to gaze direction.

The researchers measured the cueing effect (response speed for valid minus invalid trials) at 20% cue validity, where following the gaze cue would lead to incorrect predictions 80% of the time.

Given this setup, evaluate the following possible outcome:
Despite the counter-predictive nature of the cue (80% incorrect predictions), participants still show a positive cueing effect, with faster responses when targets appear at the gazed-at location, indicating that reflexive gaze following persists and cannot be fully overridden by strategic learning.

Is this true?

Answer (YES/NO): YES